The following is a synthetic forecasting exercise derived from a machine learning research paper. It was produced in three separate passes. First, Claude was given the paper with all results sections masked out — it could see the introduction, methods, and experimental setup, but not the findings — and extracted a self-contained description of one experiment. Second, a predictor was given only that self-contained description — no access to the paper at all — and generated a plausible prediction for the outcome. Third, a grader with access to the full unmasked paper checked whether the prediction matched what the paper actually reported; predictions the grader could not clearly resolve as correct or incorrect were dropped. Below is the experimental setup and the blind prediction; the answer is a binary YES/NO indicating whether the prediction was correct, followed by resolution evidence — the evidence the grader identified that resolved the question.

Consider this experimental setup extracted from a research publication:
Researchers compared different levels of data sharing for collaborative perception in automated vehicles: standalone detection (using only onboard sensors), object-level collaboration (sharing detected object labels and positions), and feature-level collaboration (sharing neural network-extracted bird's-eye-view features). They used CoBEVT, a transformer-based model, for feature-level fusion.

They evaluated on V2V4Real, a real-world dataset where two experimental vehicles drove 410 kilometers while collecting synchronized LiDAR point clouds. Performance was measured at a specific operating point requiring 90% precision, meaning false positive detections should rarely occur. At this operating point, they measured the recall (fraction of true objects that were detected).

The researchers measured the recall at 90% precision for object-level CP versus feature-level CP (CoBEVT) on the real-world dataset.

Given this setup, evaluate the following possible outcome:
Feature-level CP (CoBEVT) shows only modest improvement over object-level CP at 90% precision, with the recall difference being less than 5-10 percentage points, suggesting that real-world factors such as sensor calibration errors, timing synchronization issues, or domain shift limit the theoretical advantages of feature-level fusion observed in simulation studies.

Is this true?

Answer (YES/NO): NO